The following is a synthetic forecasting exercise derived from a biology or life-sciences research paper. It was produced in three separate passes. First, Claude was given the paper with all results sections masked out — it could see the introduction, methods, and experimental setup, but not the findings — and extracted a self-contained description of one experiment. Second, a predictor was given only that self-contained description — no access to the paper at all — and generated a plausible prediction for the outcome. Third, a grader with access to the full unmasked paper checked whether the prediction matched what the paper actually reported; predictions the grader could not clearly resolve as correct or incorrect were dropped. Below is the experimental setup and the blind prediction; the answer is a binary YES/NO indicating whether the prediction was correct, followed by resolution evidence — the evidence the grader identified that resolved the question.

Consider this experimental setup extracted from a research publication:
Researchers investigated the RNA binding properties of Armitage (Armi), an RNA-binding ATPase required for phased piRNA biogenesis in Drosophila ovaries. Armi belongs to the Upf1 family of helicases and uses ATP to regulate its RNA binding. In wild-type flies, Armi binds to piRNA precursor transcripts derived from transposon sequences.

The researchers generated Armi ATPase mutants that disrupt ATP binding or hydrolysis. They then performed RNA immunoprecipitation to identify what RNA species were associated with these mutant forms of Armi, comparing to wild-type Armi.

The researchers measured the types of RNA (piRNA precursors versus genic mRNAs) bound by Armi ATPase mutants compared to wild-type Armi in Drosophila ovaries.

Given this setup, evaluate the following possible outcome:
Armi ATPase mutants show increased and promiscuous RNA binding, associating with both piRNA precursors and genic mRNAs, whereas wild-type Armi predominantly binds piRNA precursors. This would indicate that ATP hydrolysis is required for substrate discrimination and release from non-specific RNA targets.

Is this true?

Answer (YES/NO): YES